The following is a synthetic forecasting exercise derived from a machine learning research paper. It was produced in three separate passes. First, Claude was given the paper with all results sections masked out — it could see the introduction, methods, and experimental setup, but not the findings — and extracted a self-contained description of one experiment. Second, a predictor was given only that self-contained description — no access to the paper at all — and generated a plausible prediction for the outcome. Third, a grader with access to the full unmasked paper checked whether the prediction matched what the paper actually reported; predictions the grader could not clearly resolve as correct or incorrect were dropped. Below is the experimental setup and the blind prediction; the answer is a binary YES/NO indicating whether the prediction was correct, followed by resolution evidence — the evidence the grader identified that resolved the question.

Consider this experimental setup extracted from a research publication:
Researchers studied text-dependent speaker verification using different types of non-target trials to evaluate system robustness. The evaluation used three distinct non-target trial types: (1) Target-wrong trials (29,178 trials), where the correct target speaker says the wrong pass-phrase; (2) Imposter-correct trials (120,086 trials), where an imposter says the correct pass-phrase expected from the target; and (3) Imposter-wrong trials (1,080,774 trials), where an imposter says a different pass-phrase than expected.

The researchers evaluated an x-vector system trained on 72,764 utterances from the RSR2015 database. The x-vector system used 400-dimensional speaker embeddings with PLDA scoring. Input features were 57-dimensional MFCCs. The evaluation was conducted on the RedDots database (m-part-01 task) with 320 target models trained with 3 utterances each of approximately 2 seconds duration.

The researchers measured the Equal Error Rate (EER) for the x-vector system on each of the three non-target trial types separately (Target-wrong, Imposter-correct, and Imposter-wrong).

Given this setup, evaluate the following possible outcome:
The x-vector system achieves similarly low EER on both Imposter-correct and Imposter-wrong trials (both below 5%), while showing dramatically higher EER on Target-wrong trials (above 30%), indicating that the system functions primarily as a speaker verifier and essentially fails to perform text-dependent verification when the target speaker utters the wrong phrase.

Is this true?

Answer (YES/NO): NO